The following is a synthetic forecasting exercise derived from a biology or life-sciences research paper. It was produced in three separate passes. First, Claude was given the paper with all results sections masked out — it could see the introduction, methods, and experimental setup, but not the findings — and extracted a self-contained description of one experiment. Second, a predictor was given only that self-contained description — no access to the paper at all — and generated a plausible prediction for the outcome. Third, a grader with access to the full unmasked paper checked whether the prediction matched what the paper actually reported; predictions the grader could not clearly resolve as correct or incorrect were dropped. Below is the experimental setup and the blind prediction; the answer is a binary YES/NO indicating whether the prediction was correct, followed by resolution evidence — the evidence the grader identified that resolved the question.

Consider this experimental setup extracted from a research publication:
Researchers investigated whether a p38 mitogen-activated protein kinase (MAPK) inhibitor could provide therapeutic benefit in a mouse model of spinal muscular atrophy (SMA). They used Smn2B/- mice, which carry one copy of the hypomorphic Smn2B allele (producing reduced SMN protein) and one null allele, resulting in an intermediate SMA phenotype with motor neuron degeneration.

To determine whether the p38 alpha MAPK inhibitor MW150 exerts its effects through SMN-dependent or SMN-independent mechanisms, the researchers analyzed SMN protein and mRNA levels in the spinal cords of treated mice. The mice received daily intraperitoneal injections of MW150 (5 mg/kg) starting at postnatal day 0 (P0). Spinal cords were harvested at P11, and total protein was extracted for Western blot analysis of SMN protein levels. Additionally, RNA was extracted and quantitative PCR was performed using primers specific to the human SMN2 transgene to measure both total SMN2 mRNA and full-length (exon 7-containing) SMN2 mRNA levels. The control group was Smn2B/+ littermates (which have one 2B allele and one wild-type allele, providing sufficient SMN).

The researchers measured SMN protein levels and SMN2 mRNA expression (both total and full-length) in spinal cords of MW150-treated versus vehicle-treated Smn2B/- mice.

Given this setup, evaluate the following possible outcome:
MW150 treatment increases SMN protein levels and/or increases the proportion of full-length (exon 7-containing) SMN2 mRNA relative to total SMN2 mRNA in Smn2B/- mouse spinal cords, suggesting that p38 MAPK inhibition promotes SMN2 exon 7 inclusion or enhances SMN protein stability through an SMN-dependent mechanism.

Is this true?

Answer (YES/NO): NO